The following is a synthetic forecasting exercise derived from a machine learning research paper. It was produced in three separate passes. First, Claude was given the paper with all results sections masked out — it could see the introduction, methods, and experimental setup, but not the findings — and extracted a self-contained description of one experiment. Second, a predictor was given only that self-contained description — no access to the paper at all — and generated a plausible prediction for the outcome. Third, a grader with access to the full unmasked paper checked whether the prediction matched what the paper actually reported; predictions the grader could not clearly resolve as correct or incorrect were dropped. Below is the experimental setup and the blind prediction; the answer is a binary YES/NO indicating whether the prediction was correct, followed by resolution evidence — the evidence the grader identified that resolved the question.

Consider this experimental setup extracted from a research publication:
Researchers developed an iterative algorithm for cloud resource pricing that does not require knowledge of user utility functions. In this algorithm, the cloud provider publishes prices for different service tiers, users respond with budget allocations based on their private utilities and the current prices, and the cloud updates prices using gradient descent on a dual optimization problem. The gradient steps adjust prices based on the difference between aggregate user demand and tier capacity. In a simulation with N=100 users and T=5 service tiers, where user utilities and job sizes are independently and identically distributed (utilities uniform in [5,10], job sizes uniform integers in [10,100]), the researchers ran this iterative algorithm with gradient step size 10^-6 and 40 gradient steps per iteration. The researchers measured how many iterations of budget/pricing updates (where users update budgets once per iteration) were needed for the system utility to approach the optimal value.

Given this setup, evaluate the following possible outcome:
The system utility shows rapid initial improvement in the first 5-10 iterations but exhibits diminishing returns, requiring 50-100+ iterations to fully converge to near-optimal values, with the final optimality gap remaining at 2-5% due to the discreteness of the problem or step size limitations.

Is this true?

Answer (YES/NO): NO